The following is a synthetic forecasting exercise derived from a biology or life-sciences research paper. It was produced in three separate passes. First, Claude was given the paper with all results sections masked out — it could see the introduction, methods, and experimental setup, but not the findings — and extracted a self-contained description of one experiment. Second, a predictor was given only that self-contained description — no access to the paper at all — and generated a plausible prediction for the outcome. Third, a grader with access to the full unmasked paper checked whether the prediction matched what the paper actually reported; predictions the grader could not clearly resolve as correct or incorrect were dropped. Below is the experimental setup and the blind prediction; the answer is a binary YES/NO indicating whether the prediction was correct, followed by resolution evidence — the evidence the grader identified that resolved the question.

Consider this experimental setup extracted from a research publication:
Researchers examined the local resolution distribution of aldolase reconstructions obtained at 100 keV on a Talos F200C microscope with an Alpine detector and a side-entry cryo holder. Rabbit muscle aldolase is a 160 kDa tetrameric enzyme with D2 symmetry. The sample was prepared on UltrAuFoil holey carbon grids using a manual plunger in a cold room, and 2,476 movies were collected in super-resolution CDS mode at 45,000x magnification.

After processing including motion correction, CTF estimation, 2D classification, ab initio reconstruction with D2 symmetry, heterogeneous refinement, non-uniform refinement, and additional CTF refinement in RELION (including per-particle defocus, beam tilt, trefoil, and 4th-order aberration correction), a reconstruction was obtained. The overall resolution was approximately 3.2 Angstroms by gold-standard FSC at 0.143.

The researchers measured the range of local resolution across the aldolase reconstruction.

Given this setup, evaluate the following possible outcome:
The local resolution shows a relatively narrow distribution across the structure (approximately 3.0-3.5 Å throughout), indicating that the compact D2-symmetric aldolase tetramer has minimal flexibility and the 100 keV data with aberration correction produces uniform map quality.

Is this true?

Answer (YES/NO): NO